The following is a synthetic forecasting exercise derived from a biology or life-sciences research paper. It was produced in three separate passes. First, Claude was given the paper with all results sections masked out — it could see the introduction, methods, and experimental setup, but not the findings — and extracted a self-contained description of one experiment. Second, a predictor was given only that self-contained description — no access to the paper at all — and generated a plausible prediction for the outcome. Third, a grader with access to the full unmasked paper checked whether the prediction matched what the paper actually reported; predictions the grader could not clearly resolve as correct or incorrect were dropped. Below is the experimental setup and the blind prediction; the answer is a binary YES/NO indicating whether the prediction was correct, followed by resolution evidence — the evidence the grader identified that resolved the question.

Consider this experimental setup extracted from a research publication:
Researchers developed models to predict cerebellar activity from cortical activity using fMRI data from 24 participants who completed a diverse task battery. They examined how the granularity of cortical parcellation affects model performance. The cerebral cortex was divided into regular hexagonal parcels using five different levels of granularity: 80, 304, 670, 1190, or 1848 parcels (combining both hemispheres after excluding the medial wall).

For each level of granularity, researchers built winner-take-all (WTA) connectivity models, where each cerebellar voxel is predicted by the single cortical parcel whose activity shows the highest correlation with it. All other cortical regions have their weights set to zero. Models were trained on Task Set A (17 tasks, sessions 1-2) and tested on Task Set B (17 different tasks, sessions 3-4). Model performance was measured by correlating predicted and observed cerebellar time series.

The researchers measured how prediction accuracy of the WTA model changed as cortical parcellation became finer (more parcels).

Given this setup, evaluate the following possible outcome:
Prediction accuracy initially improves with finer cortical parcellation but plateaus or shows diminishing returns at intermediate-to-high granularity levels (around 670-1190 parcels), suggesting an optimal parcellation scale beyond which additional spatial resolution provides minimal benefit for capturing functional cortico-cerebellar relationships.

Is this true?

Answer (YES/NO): NO